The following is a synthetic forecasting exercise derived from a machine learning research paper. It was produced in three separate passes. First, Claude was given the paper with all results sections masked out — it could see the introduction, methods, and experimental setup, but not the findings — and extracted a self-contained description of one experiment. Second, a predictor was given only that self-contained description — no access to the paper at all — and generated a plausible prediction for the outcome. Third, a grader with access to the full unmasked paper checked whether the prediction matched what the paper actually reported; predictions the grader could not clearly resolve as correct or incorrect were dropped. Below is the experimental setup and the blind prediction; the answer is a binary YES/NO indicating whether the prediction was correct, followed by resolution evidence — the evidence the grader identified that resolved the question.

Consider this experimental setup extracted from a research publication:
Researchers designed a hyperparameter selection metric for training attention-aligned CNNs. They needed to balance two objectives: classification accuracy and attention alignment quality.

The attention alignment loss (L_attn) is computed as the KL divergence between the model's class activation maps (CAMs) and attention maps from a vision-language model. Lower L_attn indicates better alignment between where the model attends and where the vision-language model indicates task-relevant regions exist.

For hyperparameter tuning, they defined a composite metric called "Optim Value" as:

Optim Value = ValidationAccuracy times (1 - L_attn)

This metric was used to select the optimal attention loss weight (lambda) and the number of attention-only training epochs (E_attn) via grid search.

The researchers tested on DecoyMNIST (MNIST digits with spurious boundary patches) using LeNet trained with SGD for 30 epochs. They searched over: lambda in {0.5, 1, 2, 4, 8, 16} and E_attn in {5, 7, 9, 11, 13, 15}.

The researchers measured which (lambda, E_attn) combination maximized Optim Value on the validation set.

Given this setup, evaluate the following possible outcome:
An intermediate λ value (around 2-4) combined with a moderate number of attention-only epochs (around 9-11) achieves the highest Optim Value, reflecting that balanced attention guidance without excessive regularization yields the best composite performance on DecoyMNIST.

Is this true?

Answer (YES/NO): NO